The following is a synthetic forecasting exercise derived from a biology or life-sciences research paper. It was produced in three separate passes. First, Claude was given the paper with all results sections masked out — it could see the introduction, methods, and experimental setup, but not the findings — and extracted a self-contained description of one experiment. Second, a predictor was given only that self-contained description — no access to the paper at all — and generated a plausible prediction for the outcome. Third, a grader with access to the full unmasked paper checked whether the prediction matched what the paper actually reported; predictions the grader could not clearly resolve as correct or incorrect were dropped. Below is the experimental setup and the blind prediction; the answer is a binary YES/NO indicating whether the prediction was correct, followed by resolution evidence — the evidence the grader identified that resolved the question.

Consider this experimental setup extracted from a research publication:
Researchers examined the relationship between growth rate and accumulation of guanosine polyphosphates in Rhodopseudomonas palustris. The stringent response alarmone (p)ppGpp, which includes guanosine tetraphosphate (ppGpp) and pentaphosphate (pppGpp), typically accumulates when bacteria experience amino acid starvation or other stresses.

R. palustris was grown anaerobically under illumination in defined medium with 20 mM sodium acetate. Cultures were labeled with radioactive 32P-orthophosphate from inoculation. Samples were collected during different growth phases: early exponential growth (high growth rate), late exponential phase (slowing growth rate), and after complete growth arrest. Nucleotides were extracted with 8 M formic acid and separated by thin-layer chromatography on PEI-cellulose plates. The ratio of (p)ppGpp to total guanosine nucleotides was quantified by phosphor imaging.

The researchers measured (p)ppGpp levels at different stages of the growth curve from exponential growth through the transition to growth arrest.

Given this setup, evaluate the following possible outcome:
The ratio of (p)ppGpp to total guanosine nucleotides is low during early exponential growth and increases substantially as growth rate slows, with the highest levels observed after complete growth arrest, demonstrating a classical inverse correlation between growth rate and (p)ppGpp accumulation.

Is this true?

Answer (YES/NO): YES